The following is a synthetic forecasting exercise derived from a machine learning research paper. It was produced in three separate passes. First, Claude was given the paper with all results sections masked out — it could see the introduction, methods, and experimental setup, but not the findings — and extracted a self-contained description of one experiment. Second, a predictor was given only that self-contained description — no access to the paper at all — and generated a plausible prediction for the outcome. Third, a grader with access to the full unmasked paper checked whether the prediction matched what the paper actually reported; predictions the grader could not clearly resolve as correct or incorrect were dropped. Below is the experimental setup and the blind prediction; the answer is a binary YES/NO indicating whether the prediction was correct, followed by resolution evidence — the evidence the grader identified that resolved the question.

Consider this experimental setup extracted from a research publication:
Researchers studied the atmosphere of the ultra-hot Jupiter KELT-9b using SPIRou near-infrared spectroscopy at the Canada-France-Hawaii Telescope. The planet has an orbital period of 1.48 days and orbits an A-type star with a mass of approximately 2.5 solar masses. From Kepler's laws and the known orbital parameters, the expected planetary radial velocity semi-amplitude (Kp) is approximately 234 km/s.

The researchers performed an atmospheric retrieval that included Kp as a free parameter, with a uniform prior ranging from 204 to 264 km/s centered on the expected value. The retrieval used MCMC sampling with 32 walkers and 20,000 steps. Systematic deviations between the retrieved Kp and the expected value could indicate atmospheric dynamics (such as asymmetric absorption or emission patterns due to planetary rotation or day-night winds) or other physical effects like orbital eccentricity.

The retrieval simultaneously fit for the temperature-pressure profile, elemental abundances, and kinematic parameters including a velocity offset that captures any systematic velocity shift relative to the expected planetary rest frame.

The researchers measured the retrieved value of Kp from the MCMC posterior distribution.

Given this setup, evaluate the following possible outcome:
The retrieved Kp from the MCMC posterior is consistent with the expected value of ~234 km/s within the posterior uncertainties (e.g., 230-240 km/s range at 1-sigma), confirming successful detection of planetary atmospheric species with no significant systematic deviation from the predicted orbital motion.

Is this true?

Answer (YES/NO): YES